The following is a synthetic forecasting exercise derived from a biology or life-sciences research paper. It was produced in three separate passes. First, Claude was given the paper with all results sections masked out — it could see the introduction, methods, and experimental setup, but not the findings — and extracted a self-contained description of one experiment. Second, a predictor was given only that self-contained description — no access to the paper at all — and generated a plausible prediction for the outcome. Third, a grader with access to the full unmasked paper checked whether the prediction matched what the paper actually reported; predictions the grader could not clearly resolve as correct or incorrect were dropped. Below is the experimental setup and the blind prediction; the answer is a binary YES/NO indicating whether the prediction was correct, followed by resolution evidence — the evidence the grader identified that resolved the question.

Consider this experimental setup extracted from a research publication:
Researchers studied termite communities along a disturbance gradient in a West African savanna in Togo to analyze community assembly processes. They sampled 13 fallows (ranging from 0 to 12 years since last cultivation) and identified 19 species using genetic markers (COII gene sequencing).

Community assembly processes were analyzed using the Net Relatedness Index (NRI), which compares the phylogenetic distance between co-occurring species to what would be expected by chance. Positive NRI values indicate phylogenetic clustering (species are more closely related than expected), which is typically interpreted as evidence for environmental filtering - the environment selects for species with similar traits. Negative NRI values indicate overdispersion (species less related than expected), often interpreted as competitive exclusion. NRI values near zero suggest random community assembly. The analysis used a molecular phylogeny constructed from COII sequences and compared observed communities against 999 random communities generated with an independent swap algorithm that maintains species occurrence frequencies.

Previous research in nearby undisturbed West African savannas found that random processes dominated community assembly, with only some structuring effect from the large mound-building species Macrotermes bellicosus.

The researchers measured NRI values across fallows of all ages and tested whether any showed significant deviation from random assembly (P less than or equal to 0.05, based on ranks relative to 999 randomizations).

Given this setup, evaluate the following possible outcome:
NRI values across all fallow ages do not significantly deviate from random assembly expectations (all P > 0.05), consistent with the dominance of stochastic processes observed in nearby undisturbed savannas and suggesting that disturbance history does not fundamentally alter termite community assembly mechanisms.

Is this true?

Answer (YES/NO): NO